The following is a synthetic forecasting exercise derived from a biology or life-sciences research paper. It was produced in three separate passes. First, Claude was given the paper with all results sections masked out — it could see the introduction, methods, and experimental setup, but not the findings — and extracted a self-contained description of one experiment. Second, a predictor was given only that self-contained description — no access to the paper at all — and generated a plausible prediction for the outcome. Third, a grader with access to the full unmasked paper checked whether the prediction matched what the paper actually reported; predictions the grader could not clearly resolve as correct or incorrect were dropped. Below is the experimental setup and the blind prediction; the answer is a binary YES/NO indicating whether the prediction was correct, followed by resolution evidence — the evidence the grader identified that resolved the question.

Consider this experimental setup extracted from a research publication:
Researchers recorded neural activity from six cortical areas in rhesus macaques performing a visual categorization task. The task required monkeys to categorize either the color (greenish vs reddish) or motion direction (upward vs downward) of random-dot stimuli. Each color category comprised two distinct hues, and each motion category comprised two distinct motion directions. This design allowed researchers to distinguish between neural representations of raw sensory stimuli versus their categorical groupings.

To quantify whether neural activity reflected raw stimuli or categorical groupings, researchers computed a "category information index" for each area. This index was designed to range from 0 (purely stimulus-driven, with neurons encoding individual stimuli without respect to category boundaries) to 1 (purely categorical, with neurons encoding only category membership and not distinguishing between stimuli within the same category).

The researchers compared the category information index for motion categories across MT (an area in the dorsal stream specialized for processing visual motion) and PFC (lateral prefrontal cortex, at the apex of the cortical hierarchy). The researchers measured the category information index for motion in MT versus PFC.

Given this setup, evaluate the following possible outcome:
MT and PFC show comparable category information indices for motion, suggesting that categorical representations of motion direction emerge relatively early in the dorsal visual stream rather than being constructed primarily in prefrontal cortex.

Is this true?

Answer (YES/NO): NO